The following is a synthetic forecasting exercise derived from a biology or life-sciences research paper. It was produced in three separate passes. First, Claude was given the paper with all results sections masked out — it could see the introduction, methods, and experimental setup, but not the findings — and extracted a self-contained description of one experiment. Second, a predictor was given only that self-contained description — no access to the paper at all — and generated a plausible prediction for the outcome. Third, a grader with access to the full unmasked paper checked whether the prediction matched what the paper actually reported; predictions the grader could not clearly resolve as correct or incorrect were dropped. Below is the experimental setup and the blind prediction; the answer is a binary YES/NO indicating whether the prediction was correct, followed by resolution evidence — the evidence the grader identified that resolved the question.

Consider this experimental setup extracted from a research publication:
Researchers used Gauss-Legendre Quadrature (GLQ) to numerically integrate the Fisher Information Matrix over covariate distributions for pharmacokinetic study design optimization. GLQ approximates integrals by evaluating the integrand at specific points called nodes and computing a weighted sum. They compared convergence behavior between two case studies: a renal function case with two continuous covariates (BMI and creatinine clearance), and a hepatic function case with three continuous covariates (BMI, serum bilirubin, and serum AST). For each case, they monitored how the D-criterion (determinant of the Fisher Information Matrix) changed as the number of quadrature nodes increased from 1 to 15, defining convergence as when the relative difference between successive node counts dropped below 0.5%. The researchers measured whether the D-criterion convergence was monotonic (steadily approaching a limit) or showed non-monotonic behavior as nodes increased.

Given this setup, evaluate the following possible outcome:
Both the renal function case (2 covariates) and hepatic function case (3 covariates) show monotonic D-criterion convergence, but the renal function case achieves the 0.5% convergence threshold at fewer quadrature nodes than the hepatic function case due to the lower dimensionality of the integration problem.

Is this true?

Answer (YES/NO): NO